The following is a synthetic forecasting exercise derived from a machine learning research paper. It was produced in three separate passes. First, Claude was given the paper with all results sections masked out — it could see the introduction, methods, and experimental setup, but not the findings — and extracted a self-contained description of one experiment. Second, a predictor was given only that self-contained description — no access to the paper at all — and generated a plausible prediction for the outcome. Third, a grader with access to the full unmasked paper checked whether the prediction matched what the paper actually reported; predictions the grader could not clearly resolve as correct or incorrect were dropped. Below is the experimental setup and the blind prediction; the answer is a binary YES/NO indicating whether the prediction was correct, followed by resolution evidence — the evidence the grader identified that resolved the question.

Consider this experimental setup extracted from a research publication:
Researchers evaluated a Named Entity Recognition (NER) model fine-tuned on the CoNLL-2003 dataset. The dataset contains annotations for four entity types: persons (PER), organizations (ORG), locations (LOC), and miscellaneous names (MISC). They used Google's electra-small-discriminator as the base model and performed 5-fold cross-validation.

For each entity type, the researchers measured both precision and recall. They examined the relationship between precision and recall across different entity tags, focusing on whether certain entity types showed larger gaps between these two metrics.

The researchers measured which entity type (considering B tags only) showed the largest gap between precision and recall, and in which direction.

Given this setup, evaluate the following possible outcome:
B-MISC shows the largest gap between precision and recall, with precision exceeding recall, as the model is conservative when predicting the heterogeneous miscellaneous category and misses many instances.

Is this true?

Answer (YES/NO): NO